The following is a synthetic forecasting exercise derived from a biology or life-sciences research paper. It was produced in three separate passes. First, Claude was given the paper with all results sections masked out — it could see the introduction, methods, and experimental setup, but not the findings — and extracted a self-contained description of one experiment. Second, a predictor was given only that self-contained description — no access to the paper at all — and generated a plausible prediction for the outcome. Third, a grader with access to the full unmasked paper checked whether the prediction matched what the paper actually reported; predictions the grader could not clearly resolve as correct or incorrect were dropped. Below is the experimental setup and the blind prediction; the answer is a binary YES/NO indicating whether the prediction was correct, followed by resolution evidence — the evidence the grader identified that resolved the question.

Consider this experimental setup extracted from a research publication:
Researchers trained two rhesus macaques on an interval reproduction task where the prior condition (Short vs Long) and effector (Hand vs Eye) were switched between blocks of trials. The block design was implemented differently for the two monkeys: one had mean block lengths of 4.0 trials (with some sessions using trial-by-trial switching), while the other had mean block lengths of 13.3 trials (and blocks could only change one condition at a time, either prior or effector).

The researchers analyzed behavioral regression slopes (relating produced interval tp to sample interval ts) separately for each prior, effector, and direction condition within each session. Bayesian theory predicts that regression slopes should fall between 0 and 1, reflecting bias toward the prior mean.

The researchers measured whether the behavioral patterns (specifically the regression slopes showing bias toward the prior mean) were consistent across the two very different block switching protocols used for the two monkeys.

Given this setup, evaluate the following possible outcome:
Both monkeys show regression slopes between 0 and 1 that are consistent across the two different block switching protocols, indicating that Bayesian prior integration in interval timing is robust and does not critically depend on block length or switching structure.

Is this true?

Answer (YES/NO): YES